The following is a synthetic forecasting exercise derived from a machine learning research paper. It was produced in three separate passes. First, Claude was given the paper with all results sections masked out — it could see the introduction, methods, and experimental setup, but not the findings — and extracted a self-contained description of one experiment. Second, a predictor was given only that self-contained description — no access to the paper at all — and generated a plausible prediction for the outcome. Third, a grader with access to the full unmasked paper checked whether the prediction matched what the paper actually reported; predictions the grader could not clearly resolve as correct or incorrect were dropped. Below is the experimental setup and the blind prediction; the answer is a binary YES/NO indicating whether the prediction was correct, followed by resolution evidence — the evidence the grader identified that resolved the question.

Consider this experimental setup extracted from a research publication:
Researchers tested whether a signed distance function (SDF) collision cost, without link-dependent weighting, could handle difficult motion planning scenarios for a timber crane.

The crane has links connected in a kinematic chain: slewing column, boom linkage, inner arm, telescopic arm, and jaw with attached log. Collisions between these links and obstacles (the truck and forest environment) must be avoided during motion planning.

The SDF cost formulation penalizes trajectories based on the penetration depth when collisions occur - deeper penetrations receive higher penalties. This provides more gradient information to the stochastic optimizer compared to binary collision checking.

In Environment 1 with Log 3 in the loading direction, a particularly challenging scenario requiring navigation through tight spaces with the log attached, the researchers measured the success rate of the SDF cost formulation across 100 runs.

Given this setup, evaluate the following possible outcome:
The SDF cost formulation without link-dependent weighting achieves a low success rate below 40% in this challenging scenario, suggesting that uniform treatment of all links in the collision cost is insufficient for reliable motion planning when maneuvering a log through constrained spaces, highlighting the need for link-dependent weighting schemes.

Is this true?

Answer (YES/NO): YES